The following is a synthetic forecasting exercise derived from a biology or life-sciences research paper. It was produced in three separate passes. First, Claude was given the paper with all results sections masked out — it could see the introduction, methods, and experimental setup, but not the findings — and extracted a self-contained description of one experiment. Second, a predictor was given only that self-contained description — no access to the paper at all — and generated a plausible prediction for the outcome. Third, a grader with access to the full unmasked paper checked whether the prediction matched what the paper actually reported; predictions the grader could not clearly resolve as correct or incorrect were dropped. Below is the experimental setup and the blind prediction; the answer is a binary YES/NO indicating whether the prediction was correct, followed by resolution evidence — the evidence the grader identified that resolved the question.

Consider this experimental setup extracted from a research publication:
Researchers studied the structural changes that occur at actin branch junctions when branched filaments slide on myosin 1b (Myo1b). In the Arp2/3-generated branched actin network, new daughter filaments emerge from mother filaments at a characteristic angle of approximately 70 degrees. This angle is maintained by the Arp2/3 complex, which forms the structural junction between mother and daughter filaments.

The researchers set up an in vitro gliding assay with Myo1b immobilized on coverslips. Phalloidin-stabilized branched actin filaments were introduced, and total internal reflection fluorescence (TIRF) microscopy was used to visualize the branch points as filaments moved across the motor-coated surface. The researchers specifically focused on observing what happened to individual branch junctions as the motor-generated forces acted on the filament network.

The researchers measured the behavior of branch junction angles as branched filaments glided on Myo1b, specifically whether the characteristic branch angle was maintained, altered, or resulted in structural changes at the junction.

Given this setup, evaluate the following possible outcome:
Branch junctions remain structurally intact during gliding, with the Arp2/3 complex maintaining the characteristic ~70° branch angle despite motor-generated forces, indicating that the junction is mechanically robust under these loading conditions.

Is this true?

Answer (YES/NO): NO